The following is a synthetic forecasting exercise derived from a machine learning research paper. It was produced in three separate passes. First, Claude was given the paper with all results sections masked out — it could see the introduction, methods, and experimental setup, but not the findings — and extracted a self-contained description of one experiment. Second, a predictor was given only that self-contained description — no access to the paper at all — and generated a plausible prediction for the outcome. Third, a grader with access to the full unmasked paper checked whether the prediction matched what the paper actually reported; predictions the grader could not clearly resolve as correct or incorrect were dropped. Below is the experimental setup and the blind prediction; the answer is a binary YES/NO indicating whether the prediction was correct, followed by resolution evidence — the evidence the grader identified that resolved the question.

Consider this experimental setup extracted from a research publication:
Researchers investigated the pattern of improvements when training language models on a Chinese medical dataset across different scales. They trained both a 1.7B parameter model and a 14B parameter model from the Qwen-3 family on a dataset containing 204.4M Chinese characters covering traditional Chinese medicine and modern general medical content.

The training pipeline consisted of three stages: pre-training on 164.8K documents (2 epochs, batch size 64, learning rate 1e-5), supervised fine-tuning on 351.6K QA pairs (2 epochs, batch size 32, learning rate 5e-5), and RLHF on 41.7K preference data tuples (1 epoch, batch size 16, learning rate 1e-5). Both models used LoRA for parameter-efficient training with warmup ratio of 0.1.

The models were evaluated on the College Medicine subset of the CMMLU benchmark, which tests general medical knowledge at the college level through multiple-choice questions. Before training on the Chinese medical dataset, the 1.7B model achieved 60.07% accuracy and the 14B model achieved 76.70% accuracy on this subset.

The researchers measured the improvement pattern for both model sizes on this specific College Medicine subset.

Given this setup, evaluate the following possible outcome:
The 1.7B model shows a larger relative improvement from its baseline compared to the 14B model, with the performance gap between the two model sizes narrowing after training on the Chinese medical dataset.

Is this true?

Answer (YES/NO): YES